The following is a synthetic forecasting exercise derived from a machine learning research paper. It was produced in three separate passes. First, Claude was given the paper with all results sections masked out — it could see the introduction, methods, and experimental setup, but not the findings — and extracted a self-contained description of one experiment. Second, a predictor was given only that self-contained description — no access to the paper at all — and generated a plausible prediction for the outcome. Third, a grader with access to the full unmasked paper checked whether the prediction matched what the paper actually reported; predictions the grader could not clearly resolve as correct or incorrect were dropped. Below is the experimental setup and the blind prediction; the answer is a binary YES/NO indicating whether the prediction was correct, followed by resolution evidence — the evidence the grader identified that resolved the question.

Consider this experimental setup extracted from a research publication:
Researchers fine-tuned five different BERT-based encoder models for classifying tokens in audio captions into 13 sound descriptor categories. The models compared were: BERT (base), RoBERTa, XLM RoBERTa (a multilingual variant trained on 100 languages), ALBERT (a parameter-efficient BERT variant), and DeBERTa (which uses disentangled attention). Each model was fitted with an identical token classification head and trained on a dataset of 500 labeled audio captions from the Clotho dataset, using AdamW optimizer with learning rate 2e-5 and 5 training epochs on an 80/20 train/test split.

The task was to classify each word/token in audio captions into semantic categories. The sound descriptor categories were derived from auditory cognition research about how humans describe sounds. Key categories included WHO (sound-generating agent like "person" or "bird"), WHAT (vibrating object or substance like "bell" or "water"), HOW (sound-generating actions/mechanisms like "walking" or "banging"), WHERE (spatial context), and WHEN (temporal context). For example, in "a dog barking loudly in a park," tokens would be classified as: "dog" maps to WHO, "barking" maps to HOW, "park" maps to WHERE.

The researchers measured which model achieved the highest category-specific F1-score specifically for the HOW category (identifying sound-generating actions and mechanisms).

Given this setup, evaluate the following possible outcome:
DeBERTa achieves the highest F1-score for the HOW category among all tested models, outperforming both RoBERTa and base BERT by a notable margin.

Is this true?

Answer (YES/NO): NO